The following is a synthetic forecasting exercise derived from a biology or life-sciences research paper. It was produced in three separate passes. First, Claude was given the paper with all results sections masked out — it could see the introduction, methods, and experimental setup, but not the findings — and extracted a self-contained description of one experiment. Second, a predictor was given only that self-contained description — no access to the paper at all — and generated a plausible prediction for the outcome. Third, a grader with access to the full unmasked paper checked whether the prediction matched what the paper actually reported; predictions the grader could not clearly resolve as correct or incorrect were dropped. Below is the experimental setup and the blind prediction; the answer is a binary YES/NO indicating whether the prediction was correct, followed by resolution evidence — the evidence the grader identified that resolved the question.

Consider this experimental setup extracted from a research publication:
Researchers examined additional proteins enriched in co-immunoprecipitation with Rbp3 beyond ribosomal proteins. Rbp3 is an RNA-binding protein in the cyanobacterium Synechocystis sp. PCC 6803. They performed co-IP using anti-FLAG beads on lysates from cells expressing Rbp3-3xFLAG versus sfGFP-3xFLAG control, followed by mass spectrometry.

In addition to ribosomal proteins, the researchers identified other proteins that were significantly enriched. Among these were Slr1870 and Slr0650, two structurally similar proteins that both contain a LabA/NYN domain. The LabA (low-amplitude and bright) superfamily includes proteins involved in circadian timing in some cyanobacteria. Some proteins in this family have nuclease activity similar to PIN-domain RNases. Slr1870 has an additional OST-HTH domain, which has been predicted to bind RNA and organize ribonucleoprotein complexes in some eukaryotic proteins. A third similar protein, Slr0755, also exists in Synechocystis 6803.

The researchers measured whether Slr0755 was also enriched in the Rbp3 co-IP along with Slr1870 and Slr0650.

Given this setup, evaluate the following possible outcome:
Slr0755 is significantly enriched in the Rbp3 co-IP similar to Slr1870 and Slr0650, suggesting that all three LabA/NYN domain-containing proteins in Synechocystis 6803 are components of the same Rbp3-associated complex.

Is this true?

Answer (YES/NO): NO